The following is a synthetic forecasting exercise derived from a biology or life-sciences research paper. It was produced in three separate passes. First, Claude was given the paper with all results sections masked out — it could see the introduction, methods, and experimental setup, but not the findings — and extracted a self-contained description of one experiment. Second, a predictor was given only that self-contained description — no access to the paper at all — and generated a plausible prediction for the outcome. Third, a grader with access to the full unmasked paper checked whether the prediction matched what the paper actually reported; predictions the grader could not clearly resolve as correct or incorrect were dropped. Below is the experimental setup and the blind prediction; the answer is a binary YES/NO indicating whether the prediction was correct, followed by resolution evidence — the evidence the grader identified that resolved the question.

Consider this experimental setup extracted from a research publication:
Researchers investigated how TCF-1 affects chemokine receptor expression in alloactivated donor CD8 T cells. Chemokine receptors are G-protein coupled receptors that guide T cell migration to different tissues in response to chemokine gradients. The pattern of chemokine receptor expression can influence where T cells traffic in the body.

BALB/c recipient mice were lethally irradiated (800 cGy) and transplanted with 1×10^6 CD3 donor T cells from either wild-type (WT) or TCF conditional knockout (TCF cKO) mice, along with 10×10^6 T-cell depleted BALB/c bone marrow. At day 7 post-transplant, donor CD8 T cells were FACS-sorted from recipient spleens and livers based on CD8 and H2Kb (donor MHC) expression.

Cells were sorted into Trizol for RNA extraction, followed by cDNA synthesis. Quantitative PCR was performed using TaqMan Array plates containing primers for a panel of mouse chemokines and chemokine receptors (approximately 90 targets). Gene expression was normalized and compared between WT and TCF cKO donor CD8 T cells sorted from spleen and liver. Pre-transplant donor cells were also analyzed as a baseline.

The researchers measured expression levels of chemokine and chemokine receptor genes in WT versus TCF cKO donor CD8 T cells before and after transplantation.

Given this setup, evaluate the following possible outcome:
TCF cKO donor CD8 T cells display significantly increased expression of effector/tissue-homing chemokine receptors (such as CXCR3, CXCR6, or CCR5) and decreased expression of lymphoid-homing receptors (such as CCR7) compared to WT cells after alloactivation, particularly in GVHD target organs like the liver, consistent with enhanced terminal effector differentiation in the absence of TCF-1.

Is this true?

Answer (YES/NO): NO